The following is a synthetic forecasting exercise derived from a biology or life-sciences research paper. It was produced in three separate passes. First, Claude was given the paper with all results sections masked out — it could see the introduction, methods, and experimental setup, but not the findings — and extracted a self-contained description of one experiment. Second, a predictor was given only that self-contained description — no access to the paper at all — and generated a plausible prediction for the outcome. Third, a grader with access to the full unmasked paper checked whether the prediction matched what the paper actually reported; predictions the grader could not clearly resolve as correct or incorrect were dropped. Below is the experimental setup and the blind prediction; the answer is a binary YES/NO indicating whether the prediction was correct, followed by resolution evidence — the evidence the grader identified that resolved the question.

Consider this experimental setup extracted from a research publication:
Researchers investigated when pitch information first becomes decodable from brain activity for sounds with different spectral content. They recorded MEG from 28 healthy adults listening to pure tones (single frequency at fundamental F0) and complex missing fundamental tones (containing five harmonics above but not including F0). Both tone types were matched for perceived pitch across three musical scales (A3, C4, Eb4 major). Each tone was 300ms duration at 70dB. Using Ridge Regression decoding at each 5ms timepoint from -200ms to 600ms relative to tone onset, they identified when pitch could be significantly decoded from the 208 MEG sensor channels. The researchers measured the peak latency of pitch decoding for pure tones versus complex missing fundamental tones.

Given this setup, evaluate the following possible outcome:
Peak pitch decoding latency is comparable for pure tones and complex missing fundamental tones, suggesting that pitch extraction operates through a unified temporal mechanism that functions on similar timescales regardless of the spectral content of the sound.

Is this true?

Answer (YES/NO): NO